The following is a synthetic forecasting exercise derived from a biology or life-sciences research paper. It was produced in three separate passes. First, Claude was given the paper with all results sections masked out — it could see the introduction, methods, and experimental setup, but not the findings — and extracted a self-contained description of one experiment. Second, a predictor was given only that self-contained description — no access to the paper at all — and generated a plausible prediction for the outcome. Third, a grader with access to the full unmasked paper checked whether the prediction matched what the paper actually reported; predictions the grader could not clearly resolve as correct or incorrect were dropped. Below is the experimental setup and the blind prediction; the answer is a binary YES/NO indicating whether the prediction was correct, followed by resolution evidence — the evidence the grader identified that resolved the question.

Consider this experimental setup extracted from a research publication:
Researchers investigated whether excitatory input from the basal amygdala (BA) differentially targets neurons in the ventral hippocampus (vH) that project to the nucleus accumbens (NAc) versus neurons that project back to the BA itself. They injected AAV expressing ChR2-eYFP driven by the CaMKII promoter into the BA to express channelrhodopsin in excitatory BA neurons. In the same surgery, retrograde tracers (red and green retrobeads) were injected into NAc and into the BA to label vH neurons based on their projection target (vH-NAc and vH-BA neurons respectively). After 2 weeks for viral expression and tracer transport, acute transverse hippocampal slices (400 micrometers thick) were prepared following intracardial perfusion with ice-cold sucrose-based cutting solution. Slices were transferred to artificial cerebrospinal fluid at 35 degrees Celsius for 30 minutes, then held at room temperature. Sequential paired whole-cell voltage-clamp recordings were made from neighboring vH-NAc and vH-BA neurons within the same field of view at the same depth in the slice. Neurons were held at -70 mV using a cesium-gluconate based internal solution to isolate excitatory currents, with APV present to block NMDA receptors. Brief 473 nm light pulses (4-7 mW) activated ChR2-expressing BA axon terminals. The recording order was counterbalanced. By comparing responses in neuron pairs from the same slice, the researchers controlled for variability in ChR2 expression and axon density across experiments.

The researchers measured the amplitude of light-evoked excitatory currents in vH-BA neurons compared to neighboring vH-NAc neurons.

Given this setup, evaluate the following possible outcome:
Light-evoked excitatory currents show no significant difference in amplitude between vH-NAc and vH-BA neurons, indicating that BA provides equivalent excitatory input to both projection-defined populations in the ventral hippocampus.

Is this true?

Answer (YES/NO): YES